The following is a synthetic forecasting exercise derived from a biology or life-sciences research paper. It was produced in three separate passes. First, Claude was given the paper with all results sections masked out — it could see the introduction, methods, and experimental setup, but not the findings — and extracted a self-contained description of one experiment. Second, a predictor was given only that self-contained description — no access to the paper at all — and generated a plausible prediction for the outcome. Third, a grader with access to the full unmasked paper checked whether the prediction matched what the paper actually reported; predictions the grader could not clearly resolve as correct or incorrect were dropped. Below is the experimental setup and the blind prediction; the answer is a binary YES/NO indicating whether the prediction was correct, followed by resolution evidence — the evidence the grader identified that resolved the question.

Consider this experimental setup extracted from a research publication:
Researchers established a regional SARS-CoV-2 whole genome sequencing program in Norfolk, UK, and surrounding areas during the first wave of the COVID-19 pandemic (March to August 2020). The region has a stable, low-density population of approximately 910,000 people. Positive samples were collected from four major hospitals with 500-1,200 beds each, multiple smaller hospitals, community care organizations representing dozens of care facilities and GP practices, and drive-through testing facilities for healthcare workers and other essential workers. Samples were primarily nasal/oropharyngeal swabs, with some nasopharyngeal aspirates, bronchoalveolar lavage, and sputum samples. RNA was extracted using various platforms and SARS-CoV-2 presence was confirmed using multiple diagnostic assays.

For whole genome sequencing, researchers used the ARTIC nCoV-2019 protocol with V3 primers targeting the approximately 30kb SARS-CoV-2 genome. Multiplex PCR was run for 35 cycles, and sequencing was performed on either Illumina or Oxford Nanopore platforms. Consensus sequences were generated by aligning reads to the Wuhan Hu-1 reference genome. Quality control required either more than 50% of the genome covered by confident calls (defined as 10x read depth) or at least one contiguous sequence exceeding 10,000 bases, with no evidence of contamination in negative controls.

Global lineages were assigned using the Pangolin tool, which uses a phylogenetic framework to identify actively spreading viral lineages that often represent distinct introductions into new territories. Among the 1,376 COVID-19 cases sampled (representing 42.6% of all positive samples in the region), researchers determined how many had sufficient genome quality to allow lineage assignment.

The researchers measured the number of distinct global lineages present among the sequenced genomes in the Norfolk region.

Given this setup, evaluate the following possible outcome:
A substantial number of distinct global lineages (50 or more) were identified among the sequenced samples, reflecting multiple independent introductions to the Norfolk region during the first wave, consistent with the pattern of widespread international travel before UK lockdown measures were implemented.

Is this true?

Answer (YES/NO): NO